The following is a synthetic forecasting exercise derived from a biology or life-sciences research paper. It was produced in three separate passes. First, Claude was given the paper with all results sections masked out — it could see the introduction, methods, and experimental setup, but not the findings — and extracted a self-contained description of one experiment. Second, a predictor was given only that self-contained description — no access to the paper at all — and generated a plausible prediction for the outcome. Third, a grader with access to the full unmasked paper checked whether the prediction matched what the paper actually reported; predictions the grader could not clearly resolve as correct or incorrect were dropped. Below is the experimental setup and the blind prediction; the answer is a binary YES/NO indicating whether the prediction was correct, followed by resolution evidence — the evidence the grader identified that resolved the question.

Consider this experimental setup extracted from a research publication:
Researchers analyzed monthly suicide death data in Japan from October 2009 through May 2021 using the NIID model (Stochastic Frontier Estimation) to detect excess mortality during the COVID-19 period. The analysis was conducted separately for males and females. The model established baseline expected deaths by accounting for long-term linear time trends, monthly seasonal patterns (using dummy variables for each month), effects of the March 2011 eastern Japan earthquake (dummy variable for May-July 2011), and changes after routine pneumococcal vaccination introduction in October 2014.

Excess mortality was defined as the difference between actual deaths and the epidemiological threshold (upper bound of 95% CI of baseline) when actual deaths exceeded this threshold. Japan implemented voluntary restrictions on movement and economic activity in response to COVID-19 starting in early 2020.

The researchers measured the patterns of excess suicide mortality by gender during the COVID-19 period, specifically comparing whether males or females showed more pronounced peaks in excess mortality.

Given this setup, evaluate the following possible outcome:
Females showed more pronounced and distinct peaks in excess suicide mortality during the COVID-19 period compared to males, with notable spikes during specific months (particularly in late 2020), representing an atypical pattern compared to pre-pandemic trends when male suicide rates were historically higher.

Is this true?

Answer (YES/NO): YES